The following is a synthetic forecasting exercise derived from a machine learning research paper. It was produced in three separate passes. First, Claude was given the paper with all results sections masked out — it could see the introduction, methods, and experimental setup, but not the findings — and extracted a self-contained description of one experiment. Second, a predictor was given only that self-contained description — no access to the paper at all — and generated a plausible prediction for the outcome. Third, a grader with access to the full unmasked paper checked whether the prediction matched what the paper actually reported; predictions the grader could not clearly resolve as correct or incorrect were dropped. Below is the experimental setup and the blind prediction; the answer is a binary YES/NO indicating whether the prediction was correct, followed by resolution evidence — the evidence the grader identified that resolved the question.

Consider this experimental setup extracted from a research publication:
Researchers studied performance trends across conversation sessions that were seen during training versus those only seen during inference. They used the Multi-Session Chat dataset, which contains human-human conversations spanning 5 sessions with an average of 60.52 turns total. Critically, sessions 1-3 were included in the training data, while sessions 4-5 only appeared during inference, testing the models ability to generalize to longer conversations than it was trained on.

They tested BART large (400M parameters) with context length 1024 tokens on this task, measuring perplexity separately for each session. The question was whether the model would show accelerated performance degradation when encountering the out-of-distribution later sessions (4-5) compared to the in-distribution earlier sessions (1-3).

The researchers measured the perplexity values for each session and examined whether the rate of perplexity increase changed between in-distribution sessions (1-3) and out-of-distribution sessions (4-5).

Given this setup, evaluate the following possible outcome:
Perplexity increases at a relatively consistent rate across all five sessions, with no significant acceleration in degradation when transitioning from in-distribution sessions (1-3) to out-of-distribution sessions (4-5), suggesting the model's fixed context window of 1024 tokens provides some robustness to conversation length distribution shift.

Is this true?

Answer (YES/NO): YES